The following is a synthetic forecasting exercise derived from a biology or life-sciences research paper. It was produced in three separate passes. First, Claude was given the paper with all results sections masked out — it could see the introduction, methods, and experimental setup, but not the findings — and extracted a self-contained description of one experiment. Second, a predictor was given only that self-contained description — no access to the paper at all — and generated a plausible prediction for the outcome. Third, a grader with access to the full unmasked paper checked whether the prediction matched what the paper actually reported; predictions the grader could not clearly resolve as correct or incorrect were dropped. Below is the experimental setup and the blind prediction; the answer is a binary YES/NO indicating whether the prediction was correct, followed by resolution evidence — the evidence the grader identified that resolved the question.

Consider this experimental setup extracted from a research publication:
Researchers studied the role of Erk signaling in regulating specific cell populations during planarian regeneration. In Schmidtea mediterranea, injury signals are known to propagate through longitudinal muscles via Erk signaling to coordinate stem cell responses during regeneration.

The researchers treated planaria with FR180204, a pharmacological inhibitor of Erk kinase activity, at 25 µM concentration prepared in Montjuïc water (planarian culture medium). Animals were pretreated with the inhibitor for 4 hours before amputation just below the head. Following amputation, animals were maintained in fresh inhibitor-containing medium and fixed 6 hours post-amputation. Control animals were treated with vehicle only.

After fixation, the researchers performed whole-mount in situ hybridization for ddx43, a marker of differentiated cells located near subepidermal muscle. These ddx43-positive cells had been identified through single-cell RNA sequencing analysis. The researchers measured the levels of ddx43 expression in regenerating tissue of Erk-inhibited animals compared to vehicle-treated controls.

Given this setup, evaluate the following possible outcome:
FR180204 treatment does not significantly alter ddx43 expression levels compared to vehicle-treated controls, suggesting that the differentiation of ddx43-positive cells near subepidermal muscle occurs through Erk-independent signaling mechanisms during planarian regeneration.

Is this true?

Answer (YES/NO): NO